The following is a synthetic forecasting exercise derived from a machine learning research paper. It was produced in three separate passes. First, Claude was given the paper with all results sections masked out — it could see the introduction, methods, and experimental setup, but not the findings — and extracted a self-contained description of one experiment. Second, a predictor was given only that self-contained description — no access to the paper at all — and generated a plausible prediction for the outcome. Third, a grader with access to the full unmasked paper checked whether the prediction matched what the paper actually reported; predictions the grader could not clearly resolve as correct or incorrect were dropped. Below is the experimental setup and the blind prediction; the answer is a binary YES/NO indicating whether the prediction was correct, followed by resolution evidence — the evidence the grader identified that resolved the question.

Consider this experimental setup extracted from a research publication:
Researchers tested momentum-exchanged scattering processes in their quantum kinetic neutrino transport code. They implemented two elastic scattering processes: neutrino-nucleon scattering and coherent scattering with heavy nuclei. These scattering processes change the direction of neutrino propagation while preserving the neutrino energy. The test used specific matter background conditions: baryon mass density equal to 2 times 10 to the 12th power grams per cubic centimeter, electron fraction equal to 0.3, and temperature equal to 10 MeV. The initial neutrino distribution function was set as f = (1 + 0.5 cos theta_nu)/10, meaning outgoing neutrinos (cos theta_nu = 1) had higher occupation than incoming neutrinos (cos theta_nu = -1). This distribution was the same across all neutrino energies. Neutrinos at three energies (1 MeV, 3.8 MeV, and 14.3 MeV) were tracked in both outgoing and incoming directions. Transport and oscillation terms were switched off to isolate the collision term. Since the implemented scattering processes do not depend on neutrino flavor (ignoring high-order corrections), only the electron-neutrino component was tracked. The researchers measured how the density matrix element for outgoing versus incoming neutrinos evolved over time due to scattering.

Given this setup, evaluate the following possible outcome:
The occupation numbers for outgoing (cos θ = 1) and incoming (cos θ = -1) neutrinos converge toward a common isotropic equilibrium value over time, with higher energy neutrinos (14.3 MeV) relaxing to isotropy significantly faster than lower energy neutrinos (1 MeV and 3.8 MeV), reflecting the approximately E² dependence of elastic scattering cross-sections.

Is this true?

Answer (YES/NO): YES